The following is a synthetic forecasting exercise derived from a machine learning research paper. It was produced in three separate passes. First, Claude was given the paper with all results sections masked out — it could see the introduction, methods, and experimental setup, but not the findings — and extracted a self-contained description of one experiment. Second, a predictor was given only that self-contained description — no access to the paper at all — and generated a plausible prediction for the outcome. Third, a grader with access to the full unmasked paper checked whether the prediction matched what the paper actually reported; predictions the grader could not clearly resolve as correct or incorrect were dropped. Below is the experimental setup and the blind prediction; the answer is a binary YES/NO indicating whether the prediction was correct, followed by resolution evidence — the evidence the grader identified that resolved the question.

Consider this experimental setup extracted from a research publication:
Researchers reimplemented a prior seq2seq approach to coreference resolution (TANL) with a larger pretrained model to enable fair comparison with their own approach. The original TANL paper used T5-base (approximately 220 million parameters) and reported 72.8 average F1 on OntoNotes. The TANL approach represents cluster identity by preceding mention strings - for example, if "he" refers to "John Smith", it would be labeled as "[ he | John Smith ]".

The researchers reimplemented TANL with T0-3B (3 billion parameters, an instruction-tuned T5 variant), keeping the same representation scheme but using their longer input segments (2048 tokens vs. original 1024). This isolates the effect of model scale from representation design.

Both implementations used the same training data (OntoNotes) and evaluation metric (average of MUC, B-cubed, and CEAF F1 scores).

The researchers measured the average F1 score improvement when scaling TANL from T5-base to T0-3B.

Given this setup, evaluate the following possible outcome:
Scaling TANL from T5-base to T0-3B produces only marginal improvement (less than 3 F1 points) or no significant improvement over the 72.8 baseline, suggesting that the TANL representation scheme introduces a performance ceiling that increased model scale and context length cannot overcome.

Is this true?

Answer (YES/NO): NO